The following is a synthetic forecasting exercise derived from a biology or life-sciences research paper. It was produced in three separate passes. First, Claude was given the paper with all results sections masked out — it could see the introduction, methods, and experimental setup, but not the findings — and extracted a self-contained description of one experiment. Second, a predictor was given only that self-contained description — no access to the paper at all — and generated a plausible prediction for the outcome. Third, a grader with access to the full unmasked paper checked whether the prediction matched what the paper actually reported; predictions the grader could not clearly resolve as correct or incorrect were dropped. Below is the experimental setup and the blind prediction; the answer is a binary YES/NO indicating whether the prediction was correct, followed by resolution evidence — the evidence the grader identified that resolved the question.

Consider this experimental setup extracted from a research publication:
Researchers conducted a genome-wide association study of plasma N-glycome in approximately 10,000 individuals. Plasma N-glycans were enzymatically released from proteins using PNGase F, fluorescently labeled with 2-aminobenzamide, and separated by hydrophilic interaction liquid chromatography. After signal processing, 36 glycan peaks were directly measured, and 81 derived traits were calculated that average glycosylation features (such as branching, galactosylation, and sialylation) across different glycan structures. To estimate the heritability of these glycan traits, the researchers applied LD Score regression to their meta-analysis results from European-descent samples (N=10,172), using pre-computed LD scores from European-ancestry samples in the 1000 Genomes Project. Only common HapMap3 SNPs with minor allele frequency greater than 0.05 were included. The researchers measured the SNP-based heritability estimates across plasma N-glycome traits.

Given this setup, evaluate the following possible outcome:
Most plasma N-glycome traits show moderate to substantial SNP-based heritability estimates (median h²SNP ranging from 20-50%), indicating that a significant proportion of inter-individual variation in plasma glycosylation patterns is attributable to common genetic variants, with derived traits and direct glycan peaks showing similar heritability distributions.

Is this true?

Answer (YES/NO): NO